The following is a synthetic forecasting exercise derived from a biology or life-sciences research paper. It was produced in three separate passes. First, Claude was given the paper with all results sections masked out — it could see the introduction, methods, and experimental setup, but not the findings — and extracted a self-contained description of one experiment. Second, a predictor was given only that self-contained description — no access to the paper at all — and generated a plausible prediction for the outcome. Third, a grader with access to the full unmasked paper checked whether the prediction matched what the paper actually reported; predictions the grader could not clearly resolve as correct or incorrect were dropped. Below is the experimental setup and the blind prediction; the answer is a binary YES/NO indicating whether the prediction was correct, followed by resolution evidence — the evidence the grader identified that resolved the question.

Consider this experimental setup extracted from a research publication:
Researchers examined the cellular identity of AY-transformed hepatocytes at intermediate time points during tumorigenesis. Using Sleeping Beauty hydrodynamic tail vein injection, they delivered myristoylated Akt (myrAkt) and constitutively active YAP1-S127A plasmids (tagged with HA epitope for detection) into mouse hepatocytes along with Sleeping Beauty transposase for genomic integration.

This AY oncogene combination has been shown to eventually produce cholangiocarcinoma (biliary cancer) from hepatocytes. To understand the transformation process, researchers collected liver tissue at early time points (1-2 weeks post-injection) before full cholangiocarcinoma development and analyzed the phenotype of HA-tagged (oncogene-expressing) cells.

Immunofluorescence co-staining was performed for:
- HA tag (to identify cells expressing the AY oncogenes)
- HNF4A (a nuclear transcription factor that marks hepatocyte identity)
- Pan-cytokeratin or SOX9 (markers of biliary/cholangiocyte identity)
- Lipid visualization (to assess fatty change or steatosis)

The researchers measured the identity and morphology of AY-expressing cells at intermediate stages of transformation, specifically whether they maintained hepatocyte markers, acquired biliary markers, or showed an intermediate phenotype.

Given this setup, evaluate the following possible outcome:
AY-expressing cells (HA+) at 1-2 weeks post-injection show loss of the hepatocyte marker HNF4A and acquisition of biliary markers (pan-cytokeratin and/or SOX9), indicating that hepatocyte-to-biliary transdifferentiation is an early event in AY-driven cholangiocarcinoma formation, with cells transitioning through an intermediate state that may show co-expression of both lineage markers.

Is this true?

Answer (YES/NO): NO